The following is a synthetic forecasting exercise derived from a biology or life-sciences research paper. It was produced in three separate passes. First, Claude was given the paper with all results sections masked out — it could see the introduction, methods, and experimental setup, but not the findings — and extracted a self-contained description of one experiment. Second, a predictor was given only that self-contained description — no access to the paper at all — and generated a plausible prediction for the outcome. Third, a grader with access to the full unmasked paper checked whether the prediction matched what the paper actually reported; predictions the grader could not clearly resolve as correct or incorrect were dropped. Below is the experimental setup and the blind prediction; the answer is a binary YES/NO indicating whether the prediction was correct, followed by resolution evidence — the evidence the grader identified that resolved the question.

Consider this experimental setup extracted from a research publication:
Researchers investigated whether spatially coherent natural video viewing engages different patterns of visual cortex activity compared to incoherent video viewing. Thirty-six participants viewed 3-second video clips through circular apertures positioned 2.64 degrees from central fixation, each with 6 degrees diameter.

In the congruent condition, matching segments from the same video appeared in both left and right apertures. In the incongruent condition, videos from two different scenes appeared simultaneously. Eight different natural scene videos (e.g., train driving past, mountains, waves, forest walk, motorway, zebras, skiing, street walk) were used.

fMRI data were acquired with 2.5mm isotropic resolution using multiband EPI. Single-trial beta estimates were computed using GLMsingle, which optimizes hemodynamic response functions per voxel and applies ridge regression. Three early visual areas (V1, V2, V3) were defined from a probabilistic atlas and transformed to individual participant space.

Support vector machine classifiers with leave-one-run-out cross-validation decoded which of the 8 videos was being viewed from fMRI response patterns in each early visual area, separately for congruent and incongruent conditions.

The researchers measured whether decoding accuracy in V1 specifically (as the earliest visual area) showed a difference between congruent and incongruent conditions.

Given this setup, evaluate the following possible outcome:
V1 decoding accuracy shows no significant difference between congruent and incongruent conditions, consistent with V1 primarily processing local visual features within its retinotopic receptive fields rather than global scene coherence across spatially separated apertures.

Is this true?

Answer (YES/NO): YES